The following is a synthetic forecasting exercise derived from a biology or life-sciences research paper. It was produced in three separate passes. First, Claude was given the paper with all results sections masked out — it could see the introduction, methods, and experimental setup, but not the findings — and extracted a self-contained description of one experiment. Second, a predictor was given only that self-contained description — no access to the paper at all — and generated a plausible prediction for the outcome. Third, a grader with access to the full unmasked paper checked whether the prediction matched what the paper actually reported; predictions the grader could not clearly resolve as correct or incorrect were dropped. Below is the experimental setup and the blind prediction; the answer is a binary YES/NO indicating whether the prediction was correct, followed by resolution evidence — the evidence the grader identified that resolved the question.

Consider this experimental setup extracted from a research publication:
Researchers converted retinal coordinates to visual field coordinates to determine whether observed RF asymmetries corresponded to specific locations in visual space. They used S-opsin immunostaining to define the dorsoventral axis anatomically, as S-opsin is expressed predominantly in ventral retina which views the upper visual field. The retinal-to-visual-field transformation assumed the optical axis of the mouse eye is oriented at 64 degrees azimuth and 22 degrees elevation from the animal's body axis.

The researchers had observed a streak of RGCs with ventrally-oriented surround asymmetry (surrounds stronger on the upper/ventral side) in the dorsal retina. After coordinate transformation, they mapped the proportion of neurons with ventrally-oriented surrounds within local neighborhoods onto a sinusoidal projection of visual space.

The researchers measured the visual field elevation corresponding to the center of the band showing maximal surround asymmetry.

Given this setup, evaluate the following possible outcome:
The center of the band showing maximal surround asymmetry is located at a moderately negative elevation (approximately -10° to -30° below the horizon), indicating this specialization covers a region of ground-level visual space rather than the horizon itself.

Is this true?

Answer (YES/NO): NO